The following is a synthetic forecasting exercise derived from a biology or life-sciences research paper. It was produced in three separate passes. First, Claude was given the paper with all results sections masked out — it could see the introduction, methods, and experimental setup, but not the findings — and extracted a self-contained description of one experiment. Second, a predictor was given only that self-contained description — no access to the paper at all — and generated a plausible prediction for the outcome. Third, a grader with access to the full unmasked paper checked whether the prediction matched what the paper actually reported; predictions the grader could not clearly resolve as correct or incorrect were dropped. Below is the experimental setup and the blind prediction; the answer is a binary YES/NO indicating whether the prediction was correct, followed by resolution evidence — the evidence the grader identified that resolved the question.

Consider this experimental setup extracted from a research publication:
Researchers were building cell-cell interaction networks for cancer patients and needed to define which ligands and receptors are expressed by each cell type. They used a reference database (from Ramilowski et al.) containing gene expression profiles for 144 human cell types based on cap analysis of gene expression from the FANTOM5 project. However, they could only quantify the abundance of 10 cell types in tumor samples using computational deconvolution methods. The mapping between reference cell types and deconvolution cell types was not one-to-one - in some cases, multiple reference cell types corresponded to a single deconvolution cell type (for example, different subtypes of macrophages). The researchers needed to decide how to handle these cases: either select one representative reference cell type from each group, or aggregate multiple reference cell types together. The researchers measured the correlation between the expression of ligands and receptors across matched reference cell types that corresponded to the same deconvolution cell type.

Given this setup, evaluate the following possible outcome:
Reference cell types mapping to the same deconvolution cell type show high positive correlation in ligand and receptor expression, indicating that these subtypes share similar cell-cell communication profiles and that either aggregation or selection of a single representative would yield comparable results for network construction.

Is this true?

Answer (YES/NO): YES